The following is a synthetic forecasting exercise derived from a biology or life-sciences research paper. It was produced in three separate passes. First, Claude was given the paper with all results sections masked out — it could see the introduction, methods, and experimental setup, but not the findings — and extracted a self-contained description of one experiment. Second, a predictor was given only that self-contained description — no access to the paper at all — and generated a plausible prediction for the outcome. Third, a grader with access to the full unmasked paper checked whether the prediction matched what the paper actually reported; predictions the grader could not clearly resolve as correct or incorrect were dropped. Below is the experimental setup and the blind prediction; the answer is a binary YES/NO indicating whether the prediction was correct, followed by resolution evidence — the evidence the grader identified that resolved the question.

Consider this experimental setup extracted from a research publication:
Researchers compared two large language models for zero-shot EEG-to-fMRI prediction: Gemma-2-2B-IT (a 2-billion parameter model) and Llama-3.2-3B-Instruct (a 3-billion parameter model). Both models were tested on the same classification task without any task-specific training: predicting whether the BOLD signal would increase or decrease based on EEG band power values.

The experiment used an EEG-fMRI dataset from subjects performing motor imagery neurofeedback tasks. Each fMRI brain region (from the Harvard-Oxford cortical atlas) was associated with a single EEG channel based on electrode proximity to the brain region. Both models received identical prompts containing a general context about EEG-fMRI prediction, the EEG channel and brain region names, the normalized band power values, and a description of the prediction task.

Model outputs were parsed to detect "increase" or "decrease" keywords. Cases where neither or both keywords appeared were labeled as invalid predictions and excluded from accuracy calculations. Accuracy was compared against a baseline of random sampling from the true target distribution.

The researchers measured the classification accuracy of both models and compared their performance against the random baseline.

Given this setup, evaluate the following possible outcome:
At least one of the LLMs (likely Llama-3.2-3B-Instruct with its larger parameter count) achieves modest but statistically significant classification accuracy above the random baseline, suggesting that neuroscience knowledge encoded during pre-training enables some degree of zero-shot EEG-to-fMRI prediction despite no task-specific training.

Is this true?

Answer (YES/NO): NO